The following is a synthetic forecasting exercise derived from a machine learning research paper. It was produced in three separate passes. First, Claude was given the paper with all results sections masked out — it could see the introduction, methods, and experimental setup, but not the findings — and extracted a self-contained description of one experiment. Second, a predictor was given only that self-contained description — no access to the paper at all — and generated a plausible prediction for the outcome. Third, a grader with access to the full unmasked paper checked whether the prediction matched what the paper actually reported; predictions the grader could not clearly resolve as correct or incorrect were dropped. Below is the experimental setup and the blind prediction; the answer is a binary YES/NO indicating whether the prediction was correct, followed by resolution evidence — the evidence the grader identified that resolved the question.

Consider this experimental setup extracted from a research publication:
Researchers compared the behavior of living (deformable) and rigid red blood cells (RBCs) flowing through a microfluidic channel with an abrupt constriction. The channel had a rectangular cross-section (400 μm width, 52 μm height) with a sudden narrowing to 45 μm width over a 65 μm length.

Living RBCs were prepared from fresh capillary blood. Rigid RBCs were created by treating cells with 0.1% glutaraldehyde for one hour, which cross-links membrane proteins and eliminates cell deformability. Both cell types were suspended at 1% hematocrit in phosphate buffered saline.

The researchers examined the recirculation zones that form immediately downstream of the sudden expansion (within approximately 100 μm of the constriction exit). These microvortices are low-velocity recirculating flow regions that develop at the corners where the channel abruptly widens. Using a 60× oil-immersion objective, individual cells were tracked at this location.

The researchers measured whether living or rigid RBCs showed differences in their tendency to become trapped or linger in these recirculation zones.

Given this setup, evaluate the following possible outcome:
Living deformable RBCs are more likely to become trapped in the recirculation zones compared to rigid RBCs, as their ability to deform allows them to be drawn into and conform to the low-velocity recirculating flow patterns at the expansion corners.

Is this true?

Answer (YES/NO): NO